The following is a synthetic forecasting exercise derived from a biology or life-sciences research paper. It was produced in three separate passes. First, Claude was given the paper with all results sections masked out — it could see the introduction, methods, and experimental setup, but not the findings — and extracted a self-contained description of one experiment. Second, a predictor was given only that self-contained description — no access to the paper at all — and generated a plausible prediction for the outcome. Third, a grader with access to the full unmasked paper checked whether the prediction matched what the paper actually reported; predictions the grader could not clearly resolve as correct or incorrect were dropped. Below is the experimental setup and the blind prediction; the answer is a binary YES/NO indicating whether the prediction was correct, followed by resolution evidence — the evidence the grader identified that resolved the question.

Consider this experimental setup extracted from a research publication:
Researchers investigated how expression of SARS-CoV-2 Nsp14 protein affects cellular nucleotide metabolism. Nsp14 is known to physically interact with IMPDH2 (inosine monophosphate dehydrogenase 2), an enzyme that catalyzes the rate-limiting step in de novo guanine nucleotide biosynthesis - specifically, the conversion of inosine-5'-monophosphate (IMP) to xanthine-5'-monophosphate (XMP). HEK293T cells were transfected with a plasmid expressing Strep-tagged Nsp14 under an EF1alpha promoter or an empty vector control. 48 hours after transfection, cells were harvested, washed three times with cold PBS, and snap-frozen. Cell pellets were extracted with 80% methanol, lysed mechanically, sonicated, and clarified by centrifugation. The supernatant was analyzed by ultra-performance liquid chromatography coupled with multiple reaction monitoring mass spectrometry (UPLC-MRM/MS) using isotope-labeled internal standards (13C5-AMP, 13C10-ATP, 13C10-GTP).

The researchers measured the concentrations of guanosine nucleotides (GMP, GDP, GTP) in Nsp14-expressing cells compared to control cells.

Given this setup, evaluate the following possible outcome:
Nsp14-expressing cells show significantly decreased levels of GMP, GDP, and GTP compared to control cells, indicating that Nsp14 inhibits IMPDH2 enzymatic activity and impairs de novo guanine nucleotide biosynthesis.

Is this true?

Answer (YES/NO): NO